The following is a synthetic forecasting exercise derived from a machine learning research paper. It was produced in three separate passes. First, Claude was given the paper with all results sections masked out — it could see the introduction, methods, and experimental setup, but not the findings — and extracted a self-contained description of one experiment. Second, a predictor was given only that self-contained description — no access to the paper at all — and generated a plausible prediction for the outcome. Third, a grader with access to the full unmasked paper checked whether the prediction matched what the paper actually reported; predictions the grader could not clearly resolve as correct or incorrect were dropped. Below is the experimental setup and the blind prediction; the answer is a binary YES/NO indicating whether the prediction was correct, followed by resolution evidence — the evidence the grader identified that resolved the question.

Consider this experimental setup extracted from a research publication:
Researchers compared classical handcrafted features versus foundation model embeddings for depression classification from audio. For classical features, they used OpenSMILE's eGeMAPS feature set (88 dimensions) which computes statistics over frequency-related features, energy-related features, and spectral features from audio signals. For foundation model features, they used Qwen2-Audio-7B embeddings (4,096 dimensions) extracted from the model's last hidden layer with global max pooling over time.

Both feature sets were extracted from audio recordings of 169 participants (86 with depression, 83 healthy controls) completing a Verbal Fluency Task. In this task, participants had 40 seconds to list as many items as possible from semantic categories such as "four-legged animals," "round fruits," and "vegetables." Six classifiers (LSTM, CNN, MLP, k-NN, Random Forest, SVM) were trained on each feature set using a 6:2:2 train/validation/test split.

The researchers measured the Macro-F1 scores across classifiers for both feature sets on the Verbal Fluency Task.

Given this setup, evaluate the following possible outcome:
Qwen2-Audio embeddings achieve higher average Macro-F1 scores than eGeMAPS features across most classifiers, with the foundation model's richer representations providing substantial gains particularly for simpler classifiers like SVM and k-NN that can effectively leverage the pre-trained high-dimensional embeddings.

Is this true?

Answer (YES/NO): NO